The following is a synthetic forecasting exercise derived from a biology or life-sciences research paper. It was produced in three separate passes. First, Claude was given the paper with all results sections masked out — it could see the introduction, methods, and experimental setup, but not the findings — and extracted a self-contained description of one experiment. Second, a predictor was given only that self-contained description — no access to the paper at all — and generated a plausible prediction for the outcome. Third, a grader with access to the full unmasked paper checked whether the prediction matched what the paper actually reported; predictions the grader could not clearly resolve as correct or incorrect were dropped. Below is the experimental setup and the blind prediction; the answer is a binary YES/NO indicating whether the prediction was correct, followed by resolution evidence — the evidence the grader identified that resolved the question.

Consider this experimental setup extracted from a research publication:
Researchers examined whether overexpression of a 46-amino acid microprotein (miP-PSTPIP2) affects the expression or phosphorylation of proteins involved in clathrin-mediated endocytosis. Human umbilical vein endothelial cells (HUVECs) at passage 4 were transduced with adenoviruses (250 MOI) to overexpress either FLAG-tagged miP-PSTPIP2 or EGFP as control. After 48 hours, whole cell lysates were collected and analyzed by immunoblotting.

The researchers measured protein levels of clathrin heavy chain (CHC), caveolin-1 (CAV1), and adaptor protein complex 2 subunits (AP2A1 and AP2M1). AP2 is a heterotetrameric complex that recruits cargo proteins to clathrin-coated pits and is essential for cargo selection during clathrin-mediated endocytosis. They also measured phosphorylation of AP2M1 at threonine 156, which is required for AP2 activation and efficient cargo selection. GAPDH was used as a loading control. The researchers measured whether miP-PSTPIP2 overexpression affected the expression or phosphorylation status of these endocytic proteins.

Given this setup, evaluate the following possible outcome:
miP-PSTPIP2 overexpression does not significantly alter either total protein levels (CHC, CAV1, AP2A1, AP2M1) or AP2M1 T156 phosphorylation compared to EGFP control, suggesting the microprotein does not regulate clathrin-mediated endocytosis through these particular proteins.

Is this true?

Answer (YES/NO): YES